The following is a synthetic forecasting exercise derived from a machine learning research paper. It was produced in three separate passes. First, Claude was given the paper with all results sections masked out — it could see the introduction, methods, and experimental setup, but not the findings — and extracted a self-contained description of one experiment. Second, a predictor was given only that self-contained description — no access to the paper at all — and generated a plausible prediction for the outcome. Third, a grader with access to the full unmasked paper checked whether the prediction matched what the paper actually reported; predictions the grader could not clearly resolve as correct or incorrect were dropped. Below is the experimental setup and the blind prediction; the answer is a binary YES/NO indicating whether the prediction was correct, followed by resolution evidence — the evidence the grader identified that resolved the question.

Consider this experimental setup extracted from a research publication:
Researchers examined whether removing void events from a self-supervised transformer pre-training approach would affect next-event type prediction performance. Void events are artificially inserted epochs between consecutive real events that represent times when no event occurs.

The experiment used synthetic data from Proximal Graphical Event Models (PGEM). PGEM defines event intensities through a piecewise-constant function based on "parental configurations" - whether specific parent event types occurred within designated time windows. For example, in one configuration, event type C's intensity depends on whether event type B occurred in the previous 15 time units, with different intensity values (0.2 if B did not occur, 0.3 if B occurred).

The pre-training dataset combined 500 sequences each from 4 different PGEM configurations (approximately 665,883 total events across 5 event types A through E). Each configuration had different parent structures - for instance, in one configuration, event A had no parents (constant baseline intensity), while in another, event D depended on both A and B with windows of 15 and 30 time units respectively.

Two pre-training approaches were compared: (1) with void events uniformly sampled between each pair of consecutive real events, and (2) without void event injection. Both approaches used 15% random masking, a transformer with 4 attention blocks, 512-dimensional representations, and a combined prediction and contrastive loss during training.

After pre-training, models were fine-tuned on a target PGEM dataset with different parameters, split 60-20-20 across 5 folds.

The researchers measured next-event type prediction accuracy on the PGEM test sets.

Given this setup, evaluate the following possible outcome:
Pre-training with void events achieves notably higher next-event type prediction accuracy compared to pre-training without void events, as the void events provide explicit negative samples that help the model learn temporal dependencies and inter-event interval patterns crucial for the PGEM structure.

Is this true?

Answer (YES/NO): NO